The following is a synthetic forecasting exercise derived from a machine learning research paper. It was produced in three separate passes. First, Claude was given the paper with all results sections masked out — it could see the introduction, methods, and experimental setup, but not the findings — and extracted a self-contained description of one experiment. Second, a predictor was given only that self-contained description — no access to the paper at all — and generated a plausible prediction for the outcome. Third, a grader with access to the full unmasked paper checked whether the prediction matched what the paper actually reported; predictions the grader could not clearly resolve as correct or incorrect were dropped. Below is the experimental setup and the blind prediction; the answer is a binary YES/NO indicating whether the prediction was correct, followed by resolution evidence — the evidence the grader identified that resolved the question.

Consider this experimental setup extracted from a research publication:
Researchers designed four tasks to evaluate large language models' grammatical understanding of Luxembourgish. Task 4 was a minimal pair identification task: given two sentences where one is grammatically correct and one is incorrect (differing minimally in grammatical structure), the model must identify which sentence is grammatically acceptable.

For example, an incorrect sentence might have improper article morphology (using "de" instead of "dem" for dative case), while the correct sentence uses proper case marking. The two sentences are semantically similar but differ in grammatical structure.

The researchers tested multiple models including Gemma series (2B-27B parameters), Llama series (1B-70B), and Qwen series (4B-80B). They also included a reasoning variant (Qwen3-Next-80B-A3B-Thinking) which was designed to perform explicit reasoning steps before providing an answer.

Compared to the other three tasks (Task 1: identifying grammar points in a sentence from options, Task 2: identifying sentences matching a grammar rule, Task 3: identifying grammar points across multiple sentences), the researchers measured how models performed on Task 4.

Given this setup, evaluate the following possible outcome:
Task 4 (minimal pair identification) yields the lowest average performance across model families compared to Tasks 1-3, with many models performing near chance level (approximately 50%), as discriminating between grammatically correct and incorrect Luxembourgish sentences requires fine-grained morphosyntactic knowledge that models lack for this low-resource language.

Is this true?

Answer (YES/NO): YES